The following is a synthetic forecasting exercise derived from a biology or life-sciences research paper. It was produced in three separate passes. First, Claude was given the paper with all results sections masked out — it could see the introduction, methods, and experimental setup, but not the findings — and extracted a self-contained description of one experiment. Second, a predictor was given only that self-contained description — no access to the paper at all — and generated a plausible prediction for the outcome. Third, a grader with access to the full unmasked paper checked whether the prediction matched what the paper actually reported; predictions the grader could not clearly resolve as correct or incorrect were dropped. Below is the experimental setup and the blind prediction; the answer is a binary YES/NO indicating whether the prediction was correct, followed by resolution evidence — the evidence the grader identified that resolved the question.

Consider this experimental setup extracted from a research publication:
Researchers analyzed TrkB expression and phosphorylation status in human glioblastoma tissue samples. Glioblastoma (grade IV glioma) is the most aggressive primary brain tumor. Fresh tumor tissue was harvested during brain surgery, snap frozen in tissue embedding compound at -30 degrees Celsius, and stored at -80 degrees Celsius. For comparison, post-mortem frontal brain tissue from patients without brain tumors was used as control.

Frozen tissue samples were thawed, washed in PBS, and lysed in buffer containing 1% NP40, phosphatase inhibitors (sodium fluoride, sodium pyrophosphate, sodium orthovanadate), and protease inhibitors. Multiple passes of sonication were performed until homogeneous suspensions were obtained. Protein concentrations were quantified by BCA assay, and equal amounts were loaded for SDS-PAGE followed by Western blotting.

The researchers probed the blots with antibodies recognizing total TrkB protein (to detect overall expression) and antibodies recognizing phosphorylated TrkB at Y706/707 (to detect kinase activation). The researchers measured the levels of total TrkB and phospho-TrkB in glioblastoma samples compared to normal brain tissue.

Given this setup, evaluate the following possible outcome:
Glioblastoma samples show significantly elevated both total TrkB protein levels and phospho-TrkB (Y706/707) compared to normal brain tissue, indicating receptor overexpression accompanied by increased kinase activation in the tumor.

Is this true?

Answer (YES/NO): NO